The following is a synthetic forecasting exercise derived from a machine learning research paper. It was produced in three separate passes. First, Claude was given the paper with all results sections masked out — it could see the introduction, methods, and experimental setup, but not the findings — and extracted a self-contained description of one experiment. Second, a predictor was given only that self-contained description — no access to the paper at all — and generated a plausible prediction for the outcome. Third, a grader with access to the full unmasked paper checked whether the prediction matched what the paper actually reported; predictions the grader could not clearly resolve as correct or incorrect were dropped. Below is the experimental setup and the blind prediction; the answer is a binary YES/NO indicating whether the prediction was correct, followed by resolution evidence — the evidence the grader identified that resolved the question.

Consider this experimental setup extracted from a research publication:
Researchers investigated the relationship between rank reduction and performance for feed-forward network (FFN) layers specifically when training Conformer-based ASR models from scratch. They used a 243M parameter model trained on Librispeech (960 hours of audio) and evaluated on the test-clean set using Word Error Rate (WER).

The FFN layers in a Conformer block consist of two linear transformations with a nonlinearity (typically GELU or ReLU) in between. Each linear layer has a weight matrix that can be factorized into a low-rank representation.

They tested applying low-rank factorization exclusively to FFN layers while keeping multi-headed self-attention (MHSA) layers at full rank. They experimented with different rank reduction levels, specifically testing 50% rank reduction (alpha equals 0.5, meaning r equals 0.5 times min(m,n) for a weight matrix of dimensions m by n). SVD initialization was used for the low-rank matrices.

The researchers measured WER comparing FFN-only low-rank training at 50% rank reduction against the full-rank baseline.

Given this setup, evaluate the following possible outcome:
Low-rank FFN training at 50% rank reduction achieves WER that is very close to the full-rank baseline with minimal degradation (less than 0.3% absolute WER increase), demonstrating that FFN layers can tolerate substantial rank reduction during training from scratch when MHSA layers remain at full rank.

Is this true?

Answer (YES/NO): NO